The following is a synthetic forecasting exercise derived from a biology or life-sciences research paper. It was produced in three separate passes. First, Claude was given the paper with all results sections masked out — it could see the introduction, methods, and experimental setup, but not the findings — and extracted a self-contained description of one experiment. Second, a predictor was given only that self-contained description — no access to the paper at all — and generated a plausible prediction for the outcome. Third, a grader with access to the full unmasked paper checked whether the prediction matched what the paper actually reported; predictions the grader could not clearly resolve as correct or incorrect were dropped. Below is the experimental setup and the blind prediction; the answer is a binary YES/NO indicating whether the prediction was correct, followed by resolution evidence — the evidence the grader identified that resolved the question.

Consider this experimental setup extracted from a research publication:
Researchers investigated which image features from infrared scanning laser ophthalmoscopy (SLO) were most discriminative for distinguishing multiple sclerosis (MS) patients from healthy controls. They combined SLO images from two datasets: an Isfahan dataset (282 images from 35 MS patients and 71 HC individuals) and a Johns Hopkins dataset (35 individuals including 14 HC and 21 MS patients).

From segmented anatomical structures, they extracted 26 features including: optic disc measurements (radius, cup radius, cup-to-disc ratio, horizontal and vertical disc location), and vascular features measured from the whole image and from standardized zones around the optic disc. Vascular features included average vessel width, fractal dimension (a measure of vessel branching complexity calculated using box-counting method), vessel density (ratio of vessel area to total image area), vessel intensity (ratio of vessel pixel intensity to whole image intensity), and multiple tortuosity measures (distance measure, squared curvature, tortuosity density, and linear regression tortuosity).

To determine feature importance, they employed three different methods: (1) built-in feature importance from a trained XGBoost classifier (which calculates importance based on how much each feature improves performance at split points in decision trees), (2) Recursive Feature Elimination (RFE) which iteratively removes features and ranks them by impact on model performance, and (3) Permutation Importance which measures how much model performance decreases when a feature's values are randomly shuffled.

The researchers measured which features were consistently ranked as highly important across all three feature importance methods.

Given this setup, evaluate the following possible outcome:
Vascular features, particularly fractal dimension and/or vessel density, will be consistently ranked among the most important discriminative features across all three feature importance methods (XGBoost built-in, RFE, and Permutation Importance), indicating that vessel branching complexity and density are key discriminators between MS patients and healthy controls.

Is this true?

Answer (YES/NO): NO